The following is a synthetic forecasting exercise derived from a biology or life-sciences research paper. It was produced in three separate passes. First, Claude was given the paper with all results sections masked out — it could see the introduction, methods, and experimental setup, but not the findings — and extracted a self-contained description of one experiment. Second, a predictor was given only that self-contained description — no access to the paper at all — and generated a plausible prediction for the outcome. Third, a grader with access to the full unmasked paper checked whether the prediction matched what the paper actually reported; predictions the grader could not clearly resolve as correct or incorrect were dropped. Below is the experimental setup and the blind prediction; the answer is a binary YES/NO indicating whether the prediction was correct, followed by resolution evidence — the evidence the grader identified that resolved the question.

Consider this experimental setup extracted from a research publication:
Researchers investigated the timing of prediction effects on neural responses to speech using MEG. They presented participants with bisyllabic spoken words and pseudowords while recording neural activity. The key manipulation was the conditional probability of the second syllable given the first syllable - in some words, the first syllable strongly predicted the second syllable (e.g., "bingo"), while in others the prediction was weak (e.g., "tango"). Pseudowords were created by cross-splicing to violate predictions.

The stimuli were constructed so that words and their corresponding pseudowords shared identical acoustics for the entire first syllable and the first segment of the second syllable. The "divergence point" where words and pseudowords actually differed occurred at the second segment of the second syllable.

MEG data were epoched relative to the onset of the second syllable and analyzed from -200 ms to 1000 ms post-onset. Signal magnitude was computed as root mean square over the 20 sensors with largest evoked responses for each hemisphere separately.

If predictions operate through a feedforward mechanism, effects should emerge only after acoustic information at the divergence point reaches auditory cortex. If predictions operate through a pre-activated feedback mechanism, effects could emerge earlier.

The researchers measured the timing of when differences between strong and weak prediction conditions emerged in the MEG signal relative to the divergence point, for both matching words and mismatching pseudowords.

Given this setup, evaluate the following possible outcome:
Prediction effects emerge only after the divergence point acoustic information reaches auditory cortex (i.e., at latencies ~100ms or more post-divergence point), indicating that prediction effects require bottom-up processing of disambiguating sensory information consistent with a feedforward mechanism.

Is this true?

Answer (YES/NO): YES